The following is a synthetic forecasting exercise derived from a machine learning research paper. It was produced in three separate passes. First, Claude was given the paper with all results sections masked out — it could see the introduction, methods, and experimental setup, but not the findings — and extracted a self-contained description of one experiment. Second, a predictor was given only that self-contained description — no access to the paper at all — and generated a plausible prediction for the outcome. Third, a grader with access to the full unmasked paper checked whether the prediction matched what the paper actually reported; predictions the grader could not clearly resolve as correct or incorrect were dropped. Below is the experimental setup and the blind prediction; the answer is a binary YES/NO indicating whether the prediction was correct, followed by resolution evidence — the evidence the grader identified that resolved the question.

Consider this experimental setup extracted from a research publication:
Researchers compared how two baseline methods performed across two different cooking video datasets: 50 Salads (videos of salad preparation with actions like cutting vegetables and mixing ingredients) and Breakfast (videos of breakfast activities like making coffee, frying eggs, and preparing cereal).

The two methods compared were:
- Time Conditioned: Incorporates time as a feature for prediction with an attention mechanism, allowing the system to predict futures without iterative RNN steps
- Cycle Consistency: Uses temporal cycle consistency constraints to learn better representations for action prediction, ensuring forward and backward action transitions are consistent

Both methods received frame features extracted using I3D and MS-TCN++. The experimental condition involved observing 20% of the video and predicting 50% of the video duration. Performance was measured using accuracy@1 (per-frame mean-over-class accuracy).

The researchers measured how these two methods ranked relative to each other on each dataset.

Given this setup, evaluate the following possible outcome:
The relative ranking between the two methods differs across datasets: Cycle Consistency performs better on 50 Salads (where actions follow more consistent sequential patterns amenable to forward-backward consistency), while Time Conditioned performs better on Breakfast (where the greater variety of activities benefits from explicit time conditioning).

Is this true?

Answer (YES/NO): NO